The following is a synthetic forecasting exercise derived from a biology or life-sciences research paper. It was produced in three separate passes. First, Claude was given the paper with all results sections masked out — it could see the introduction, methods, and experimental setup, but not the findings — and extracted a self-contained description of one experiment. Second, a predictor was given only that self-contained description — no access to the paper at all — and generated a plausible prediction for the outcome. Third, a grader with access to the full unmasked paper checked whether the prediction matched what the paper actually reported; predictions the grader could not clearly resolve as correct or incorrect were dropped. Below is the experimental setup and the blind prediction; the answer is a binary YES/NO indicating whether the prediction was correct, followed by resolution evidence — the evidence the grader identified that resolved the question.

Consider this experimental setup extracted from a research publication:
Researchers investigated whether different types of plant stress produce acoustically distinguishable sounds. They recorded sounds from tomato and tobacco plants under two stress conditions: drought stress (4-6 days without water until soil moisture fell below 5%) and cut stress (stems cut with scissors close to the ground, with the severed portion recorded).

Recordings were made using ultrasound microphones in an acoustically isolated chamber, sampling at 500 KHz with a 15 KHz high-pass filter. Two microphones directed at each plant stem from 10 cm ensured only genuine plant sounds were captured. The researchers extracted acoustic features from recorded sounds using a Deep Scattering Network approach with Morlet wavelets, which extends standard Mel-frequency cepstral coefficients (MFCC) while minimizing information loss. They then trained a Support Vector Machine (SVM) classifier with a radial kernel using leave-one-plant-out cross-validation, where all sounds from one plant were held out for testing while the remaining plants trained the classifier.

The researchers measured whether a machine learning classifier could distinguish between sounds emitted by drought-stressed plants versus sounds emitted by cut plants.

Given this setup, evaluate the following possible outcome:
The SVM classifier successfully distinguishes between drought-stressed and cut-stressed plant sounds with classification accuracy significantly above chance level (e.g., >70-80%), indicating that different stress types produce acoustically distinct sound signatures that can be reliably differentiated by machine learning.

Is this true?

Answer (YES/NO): YES